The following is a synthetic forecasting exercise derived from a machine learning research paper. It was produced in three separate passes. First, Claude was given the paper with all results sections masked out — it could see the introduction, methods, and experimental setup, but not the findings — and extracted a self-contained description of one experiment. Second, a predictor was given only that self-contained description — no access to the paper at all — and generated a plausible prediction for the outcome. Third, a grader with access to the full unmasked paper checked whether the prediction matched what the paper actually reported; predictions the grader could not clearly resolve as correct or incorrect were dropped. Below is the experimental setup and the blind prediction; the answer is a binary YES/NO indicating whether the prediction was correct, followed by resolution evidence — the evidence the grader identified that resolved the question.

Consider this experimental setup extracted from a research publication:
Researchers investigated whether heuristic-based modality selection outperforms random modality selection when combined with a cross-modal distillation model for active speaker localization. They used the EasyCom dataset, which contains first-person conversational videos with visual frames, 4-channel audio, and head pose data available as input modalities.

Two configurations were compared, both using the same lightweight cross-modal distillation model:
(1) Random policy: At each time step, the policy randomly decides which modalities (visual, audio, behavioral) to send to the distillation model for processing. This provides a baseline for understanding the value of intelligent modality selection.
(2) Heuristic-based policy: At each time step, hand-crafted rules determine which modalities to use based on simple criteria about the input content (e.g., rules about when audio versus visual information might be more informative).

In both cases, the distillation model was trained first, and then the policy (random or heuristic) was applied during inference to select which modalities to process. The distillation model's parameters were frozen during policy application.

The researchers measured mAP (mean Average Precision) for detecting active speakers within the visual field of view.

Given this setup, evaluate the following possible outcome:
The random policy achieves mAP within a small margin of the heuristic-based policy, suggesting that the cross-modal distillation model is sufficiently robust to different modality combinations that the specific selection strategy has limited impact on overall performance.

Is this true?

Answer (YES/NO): NO